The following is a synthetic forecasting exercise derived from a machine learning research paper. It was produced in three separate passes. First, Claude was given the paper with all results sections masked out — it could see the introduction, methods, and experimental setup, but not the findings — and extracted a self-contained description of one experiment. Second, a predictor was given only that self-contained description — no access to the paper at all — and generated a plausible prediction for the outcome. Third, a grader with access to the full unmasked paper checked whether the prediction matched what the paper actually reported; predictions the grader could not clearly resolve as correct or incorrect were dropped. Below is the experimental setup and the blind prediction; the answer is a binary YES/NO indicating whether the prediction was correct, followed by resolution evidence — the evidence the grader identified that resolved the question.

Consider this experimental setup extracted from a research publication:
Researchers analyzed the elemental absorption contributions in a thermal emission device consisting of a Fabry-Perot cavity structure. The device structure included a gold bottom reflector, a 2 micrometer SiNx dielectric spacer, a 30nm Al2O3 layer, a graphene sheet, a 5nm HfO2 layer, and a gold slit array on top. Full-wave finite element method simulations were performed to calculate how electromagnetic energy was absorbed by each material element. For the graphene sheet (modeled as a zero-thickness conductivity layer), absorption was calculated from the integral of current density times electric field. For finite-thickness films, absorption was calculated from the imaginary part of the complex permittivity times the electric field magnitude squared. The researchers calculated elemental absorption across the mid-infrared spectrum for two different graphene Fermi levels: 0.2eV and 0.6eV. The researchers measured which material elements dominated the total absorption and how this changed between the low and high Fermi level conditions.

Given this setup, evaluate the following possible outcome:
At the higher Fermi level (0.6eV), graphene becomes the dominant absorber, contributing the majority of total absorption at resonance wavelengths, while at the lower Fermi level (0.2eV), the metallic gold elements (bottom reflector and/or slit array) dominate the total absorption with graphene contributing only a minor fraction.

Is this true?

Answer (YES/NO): NO